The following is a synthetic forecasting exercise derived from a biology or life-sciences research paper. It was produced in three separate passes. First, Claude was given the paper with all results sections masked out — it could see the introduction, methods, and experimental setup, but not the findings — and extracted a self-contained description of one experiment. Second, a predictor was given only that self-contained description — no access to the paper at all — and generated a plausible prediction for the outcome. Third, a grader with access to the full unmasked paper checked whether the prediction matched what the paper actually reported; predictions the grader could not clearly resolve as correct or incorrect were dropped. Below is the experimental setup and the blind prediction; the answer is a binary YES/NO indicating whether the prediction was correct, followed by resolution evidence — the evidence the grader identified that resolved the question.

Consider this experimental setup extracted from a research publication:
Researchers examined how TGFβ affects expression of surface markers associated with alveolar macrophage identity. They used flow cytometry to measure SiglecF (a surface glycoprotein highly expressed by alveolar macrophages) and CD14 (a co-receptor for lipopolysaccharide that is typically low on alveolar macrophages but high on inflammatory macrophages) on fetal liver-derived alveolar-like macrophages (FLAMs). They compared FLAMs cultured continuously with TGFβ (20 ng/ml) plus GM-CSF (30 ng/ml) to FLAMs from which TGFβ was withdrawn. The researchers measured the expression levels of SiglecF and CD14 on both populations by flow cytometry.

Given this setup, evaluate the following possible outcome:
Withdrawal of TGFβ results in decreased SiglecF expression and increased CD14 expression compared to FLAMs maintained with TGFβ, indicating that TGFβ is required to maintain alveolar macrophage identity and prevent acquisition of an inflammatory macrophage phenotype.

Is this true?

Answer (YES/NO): YES